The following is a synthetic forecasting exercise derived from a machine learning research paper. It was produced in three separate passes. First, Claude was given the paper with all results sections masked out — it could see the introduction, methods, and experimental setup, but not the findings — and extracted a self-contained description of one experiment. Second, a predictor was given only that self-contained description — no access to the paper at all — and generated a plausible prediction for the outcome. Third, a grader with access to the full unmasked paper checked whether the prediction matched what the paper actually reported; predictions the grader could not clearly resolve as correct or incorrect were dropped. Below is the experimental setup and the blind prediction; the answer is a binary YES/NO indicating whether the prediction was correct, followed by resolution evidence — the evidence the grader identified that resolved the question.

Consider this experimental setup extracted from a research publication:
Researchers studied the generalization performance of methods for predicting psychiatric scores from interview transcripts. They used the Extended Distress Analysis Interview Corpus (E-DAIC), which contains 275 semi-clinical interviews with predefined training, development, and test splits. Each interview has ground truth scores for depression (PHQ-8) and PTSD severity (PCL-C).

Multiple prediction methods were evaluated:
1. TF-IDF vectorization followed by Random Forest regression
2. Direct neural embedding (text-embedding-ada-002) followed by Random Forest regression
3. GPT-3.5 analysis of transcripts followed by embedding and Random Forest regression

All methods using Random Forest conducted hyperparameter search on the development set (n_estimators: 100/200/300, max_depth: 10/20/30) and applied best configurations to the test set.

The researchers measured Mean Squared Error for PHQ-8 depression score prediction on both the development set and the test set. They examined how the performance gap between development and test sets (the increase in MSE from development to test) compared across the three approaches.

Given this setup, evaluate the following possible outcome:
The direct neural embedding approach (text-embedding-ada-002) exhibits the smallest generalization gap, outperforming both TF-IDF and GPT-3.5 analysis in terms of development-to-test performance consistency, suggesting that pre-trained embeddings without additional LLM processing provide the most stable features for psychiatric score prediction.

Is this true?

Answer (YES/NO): NO